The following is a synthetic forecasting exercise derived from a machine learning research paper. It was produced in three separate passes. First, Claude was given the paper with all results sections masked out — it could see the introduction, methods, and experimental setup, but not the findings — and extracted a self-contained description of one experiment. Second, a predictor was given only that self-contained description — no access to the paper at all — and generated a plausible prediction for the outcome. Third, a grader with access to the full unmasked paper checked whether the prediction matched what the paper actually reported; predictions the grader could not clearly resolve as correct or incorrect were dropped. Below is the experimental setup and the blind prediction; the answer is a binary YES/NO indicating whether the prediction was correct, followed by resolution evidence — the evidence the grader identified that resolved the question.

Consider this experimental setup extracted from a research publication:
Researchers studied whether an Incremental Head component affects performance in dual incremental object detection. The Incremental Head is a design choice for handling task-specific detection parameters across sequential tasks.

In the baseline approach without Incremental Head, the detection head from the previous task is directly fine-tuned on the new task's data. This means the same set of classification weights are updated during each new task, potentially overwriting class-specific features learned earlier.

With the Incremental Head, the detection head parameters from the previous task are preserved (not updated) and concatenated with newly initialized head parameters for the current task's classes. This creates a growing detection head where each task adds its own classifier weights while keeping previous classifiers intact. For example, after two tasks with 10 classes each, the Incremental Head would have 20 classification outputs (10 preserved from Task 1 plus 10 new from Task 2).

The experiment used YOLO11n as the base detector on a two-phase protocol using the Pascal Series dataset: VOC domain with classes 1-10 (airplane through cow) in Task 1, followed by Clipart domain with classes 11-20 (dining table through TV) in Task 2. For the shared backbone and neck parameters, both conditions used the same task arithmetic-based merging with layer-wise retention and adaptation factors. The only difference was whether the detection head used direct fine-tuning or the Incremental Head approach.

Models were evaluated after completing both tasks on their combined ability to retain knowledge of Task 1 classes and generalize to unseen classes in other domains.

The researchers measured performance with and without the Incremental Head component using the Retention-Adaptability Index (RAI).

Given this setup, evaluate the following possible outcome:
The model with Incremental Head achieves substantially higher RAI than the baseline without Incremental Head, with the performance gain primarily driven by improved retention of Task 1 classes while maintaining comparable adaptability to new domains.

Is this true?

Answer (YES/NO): NO